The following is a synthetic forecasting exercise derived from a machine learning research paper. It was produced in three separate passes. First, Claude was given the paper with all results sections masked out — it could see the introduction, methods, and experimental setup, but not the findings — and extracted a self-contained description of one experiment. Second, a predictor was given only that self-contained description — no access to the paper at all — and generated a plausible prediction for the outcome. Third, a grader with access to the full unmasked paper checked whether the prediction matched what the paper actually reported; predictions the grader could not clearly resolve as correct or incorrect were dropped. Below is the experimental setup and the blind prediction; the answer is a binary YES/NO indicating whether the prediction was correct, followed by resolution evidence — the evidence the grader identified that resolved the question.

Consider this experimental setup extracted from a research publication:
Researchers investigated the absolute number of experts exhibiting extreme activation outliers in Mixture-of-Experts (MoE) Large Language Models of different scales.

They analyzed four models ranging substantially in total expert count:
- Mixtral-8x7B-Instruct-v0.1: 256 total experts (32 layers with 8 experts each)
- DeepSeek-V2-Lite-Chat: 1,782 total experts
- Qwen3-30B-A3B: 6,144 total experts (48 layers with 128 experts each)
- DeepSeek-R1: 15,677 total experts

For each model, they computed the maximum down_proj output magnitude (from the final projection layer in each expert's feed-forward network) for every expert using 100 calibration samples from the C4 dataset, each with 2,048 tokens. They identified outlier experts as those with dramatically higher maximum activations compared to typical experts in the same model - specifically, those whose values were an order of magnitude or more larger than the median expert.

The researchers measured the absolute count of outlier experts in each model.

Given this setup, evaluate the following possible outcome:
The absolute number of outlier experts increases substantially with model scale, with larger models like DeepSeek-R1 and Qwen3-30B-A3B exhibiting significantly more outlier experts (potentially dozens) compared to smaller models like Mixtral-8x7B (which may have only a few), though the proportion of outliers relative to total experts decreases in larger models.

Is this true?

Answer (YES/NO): NO